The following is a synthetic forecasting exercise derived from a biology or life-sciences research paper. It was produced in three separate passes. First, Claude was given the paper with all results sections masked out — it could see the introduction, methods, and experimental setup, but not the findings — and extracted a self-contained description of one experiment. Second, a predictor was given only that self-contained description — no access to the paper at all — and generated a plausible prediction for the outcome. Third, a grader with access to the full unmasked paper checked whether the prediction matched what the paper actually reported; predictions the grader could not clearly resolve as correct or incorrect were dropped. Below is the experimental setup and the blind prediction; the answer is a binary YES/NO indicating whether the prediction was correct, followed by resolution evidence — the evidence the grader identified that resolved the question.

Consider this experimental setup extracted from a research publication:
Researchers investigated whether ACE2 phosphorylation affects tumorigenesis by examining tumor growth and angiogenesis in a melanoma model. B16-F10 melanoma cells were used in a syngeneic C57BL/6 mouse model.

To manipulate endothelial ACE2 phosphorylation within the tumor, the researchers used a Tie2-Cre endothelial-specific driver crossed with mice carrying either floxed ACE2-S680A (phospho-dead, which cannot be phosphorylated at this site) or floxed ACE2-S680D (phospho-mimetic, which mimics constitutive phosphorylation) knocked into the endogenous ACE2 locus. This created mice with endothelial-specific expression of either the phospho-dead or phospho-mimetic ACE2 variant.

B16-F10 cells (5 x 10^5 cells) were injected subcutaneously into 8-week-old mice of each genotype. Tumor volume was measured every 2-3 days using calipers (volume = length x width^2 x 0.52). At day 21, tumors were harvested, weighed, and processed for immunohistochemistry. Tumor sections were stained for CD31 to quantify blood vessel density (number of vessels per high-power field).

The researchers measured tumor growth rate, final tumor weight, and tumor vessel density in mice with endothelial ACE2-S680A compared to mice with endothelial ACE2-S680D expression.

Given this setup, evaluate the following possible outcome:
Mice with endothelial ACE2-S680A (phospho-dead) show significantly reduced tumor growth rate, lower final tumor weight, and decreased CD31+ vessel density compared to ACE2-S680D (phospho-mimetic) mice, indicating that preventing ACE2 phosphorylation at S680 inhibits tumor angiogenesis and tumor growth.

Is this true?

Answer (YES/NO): NO